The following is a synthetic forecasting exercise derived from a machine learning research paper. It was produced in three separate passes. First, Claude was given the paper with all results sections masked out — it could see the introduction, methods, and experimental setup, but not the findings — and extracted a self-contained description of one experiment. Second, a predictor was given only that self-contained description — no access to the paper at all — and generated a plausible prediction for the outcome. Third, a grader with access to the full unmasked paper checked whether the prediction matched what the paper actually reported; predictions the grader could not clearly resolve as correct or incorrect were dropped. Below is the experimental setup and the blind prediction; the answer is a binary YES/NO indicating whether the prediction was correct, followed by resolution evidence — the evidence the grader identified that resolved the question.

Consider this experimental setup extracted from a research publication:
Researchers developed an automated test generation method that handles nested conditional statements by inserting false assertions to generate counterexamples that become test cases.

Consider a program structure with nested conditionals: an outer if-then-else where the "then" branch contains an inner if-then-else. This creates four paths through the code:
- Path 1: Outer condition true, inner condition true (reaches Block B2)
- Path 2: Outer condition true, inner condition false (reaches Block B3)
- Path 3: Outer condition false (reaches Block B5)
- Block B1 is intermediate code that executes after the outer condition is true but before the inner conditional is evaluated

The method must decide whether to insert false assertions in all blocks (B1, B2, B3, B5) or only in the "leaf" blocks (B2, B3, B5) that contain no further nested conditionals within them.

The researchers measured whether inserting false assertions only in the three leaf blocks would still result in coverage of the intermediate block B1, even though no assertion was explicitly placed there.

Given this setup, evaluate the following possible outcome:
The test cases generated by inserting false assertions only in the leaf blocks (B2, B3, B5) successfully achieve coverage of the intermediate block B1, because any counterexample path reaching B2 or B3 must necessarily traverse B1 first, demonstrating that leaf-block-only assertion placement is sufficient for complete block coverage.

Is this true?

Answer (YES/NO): YES